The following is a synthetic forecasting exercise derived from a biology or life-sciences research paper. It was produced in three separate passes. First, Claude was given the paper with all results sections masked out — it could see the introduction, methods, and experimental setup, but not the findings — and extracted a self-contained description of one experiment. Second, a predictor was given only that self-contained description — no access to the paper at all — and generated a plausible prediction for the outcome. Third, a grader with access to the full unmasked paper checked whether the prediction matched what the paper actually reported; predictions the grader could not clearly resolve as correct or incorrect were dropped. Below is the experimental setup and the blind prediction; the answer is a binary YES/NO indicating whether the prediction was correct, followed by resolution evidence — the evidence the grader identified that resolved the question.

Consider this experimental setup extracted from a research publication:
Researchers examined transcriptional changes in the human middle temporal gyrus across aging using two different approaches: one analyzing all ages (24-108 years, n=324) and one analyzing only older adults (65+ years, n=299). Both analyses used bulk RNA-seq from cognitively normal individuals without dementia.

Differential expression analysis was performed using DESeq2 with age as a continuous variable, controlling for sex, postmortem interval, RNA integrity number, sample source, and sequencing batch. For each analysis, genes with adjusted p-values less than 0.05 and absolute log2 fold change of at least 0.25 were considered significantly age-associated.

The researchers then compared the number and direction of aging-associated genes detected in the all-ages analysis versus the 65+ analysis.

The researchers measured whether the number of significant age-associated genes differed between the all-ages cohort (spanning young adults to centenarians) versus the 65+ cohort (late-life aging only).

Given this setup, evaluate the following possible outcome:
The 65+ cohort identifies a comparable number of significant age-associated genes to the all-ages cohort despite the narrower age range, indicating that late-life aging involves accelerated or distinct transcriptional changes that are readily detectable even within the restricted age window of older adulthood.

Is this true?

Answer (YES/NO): NO